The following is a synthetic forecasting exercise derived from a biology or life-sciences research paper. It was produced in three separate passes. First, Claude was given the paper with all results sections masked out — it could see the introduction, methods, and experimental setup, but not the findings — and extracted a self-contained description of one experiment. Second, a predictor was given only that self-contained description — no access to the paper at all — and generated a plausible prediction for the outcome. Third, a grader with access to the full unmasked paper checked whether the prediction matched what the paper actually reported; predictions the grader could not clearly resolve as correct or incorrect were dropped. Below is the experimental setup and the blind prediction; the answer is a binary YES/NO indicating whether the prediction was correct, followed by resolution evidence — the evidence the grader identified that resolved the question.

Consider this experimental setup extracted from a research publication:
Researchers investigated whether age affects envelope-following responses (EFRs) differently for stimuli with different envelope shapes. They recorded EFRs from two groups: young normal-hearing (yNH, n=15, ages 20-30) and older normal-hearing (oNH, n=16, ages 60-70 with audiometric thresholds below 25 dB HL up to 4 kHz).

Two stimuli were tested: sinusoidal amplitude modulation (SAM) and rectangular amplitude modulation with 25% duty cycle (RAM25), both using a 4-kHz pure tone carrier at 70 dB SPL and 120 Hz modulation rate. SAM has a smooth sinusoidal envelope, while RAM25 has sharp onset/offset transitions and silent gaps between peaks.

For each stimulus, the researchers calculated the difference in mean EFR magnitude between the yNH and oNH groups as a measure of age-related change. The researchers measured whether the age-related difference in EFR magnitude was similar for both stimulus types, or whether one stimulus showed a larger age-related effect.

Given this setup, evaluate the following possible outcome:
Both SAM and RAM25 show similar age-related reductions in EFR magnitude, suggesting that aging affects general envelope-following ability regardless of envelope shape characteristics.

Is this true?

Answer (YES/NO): NO